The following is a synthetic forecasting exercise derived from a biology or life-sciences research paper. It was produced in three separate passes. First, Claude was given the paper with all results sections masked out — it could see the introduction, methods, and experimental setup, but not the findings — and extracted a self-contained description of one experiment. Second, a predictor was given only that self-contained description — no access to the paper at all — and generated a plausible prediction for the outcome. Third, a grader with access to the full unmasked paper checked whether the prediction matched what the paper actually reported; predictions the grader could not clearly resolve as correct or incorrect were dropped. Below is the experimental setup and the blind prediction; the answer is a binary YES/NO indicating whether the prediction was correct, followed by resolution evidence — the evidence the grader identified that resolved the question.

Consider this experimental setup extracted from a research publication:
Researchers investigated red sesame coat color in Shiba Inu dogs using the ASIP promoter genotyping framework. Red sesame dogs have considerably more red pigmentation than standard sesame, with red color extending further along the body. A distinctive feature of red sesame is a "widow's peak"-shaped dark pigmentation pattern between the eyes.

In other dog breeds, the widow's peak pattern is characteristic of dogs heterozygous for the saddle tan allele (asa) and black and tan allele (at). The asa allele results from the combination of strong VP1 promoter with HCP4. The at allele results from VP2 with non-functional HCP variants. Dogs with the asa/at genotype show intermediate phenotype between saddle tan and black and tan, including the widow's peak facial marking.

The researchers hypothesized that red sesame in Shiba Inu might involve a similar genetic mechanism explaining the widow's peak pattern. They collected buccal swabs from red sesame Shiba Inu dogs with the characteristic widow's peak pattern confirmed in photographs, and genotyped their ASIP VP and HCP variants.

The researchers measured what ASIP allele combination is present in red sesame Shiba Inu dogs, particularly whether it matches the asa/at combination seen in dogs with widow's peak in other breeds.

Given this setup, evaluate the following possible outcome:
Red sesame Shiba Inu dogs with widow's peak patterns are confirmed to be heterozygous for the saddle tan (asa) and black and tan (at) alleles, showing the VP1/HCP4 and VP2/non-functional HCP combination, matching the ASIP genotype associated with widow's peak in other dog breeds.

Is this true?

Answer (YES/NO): NO